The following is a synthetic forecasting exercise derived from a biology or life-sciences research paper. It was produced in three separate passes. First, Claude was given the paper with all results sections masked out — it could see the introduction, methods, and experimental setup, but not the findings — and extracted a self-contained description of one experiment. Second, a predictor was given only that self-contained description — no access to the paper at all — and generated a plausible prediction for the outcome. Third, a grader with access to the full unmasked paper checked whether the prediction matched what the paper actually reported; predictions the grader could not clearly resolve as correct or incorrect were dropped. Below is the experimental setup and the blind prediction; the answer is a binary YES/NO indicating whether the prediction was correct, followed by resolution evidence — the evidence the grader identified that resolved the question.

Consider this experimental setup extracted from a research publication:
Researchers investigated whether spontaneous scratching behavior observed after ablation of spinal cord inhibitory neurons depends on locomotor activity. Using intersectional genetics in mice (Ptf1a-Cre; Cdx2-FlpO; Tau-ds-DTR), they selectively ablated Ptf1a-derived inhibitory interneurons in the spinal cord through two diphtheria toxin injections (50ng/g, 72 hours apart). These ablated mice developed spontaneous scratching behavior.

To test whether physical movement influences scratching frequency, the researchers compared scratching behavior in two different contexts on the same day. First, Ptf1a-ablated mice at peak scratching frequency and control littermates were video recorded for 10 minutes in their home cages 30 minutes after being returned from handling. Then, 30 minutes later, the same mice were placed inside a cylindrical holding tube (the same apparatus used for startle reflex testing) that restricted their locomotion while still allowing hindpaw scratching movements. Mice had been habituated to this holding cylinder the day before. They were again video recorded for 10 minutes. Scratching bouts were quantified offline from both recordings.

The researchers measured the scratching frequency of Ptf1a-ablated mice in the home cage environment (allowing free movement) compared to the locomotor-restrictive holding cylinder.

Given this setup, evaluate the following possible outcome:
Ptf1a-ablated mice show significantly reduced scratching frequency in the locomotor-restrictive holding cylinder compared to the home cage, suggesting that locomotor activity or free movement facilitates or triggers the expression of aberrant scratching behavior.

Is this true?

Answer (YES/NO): YES